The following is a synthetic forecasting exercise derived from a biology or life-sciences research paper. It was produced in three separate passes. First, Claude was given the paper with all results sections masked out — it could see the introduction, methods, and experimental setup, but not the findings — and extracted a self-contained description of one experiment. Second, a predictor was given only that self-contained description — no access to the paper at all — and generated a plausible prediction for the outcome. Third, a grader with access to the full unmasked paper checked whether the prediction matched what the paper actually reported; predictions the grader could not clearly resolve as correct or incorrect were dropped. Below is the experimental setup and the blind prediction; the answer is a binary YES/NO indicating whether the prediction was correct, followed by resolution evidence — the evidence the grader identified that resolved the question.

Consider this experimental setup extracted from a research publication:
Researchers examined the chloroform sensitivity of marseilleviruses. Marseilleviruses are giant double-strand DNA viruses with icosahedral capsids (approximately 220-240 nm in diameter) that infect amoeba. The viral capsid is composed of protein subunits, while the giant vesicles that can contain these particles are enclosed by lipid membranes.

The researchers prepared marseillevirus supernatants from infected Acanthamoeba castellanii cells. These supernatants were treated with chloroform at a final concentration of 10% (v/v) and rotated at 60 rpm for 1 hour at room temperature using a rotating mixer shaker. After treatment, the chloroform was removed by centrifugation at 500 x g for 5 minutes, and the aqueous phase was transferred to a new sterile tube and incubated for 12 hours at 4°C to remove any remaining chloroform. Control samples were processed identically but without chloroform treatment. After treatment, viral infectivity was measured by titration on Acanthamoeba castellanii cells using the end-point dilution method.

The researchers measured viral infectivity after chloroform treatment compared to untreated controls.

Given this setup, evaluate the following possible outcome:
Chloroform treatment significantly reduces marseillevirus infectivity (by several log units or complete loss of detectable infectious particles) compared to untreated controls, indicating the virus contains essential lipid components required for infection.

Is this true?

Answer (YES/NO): YES